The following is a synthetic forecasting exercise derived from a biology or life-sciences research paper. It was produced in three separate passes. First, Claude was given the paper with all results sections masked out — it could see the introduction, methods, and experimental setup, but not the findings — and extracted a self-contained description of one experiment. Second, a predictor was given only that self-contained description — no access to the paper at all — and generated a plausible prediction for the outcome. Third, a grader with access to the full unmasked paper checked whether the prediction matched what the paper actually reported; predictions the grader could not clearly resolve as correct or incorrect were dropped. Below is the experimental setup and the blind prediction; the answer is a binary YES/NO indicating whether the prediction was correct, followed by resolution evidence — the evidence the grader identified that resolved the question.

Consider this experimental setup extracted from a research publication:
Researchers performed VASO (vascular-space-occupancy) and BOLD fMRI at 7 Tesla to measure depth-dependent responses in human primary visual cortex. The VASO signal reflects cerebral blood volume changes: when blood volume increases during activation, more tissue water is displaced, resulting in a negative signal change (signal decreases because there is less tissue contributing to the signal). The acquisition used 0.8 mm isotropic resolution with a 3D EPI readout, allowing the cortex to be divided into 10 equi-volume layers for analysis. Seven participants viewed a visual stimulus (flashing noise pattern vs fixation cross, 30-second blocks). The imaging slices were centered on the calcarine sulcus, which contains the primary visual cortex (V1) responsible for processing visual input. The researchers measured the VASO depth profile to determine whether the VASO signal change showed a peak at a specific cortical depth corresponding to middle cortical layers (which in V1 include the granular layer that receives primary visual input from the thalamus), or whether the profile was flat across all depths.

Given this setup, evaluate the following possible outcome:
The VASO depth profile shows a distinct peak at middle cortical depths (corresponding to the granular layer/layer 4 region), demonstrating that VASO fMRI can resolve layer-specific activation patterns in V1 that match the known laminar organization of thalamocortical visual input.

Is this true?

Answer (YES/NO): YES